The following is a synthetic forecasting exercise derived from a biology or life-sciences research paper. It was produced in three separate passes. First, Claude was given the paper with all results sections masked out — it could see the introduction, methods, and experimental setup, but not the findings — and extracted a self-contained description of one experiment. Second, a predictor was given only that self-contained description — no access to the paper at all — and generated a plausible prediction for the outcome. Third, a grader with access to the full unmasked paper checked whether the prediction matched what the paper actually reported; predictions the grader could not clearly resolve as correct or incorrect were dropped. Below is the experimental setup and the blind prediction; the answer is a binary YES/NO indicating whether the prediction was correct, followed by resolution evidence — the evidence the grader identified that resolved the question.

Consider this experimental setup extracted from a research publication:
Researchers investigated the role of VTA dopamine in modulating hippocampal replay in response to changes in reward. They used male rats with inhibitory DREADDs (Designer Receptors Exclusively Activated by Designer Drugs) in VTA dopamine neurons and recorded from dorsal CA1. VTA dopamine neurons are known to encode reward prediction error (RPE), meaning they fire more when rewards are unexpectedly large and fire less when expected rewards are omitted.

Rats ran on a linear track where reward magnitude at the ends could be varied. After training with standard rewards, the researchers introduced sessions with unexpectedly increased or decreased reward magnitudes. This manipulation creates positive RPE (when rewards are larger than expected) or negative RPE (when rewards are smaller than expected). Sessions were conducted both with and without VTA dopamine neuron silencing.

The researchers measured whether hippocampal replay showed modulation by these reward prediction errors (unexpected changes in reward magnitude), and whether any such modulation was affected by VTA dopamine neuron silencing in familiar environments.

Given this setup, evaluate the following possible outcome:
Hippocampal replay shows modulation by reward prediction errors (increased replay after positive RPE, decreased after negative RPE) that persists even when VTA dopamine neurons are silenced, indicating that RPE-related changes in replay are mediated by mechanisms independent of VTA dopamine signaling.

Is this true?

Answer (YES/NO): YES